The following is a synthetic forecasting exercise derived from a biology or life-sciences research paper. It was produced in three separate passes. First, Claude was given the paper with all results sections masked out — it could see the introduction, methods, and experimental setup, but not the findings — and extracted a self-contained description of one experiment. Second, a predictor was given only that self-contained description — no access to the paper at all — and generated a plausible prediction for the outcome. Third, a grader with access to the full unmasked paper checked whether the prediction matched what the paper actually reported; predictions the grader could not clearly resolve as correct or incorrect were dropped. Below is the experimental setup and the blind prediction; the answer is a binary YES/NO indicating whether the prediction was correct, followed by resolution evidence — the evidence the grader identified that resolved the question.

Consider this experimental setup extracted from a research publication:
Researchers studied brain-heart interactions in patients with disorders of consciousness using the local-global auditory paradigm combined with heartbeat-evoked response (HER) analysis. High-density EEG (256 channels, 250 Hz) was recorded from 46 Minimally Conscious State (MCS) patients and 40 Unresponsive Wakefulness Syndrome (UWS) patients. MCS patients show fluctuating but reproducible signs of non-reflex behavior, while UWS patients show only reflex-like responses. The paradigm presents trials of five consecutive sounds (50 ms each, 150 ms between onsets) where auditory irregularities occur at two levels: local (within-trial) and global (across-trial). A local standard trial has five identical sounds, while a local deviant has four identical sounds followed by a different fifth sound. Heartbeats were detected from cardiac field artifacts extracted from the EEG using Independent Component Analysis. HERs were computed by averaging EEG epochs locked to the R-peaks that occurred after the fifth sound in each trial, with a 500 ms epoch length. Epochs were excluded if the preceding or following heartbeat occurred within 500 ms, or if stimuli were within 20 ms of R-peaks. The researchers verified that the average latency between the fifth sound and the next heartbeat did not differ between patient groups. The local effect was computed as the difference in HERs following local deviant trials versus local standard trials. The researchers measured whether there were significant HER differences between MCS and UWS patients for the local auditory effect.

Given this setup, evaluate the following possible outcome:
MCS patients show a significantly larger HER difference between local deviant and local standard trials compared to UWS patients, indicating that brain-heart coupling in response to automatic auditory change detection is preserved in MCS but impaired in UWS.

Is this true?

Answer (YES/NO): NO